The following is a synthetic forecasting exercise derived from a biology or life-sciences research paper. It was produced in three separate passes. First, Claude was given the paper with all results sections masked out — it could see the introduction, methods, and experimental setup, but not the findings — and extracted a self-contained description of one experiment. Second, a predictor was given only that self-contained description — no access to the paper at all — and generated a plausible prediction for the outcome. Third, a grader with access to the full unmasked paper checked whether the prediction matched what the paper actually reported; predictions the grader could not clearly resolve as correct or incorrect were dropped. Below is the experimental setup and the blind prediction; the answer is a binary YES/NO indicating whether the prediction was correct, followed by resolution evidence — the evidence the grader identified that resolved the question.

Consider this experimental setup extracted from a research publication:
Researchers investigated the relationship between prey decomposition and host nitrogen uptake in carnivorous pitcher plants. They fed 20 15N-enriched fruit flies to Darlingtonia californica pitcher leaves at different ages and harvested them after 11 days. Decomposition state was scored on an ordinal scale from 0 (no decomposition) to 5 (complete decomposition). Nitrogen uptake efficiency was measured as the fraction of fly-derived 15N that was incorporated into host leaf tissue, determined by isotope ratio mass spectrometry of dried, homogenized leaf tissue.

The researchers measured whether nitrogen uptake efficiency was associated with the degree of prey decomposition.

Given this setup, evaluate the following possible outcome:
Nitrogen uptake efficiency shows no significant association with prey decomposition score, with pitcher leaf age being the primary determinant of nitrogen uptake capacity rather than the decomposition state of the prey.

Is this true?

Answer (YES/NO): NO